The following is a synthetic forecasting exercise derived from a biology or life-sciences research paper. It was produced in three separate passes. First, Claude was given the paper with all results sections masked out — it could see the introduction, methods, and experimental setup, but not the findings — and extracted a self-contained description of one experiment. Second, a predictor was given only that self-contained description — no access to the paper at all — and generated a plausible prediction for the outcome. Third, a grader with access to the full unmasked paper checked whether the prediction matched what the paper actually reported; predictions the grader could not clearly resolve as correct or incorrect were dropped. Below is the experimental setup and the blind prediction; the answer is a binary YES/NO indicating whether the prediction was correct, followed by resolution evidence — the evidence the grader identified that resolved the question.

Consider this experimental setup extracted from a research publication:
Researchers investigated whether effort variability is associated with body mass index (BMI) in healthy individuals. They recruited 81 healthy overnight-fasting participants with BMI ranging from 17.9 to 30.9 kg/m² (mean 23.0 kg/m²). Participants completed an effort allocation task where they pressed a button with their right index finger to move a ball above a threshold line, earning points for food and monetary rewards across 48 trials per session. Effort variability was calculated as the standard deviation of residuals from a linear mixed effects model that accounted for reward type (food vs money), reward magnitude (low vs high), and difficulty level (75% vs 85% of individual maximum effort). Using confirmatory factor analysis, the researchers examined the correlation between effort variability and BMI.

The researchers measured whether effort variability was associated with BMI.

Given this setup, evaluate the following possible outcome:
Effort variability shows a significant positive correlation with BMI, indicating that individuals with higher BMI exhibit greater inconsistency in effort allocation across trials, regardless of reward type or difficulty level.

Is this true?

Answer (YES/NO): NO